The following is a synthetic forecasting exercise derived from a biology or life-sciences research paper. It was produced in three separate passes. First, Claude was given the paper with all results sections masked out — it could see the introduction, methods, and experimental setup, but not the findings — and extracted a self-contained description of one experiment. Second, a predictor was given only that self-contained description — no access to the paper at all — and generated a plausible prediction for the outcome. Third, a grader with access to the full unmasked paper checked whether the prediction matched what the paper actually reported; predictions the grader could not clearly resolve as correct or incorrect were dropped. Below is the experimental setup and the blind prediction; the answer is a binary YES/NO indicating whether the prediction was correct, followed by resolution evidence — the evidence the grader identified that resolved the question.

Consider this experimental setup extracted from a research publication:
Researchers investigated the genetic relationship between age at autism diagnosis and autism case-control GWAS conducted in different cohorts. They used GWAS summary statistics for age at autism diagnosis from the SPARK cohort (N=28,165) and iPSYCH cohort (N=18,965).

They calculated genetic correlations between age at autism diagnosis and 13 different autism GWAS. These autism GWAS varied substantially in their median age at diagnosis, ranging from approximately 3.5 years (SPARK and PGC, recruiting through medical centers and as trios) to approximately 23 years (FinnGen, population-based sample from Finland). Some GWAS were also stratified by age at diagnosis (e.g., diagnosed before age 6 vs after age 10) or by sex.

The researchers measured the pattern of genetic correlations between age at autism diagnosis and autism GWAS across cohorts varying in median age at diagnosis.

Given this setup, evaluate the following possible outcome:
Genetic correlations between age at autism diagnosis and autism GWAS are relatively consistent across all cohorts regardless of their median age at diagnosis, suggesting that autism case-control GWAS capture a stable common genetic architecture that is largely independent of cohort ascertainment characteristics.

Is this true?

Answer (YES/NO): NO